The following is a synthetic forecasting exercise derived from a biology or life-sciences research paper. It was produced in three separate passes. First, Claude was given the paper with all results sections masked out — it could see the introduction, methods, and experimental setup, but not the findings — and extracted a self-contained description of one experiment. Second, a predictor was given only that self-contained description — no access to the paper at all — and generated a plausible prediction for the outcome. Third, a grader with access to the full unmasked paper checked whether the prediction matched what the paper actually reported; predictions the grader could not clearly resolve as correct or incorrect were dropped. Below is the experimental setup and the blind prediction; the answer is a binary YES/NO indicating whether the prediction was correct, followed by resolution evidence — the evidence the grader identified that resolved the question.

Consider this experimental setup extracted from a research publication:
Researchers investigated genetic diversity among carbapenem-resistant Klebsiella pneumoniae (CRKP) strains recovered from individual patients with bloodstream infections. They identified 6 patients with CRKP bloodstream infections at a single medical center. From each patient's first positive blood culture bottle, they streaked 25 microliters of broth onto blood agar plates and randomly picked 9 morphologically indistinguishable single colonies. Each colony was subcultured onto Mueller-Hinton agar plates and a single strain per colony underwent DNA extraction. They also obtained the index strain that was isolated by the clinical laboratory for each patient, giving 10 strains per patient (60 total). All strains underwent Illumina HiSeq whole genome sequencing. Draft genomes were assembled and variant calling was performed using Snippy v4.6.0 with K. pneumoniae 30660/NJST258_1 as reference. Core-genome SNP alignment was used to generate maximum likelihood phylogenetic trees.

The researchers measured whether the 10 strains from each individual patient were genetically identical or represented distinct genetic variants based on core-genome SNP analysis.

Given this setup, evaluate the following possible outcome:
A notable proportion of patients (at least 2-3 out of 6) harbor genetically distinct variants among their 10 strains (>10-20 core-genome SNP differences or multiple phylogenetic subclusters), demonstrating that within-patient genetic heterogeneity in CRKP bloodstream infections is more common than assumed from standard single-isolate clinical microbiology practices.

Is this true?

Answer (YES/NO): YES